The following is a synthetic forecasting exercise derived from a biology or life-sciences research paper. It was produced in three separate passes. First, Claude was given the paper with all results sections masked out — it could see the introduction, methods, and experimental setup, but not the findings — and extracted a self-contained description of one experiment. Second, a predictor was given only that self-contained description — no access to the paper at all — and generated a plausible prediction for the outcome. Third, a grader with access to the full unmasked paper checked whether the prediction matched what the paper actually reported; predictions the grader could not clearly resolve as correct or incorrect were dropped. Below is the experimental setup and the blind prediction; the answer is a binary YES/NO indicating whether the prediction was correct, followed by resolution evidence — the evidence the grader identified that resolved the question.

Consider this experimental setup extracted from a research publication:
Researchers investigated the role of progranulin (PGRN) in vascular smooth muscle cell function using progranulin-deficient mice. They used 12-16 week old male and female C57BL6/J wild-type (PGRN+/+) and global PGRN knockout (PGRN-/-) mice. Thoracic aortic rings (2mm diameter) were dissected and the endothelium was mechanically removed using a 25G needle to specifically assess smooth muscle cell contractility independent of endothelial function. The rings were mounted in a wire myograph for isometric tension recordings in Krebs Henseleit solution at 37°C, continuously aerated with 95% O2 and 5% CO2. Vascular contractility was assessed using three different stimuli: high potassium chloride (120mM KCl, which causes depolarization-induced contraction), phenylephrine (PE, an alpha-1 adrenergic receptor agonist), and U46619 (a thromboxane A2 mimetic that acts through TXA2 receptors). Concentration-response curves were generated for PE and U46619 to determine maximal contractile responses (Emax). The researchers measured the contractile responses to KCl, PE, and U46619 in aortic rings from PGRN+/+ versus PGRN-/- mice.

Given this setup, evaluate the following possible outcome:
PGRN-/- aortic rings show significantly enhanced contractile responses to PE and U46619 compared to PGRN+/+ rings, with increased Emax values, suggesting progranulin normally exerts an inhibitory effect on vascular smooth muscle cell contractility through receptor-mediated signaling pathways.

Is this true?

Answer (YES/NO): NO